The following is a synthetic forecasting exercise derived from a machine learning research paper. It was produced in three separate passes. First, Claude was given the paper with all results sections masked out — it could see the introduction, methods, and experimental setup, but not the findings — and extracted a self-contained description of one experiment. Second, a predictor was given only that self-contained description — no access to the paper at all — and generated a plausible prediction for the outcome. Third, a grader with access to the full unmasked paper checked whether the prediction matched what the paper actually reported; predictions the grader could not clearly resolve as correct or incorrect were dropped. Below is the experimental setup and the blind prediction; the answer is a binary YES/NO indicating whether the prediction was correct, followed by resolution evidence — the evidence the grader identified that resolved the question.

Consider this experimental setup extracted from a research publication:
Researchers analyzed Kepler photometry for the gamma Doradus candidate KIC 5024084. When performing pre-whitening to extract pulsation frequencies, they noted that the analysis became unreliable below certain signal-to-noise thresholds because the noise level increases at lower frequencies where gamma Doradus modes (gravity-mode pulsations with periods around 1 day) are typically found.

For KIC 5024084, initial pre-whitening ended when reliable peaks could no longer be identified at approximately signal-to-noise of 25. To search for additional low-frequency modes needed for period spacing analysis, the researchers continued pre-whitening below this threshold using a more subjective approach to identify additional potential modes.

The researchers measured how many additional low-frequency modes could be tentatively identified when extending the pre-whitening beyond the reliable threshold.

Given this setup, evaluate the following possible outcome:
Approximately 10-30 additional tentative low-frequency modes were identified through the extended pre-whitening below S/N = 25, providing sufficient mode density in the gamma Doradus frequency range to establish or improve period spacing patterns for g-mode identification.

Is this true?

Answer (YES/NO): NO